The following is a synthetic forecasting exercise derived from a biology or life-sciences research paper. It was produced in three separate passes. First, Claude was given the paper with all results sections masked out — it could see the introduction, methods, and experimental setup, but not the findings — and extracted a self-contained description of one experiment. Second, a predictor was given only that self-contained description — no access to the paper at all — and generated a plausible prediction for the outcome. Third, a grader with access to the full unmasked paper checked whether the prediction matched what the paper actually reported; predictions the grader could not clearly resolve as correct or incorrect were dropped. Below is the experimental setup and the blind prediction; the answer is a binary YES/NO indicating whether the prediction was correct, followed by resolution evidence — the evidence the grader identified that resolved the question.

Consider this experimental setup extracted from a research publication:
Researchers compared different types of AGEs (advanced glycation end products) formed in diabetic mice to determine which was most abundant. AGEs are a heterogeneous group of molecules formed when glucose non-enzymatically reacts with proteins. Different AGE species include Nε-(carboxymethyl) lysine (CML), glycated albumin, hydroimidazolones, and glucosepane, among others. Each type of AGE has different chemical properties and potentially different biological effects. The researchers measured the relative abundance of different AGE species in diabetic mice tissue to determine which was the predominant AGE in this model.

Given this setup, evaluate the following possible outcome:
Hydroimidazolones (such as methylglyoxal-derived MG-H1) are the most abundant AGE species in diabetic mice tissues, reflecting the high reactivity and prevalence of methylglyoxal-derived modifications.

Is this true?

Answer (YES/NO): NO